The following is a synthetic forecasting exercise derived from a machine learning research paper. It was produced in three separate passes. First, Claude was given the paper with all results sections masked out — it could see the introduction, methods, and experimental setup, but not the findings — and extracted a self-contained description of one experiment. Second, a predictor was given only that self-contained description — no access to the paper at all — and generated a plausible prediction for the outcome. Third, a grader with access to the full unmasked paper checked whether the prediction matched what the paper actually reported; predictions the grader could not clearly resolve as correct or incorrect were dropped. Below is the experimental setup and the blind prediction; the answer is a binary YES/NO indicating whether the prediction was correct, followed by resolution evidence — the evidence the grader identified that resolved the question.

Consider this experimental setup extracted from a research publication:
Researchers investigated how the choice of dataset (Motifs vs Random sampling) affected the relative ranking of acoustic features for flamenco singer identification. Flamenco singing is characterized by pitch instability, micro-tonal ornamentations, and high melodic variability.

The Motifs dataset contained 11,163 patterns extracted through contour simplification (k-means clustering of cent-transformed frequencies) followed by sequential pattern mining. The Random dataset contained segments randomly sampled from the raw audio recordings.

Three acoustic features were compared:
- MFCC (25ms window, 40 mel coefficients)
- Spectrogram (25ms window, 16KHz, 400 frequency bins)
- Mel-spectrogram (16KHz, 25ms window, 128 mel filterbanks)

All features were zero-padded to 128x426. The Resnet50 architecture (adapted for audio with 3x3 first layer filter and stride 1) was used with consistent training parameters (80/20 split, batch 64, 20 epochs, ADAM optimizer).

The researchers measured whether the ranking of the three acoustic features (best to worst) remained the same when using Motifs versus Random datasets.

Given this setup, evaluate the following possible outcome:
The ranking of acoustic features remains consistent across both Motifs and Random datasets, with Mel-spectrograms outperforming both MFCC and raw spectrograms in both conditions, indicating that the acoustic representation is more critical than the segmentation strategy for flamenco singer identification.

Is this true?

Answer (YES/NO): NO